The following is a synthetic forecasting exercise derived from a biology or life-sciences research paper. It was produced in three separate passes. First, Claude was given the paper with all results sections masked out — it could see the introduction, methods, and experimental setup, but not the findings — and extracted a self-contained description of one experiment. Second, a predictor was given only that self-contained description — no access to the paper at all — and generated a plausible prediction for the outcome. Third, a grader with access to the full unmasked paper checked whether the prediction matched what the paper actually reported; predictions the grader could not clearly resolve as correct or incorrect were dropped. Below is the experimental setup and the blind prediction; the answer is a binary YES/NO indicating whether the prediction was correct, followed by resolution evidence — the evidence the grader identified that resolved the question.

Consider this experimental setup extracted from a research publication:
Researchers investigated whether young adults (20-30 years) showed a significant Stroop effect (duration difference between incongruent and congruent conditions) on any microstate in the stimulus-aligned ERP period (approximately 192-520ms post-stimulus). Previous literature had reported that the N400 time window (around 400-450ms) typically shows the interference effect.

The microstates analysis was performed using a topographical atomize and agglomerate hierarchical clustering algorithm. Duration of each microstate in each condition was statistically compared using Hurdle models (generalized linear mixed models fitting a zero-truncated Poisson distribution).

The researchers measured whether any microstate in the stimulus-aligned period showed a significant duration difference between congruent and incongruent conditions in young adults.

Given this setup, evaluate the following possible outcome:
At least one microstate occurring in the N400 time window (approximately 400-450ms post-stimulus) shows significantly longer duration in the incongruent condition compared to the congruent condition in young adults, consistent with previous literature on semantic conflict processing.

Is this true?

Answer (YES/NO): NO